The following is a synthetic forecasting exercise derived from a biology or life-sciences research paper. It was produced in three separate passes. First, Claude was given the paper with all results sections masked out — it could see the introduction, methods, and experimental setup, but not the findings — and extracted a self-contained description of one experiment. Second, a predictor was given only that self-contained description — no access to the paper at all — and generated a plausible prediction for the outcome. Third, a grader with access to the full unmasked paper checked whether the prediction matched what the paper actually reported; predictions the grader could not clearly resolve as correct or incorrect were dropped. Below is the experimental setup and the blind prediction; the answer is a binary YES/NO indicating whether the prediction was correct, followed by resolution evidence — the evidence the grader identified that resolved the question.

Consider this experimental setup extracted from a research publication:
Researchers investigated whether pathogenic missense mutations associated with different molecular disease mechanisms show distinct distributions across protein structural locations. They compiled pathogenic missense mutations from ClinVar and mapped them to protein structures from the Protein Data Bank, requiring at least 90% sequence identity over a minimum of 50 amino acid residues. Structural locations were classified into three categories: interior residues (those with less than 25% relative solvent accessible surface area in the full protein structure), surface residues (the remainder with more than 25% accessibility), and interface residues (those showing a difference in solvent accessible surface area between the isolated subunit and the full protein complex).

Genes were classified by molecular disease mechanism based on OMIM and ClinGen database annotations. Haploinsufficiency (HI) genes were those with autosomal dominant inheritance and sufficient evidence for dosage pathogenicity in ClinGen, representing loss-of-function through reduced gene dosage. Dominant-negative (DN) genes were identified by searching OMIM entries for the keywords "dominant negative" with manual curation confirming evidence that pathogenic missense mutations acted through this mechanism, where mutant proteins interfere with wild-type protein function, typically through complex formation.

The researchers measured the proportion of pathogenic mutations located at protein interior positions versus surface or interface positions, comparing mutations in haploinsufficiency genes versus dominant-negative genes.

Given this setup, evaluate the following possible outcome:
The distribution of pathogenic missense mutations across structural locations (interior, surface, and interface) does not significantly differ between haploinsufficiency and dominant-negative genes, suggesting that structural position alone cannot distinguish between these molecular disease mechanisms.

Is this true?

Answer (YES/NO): NO